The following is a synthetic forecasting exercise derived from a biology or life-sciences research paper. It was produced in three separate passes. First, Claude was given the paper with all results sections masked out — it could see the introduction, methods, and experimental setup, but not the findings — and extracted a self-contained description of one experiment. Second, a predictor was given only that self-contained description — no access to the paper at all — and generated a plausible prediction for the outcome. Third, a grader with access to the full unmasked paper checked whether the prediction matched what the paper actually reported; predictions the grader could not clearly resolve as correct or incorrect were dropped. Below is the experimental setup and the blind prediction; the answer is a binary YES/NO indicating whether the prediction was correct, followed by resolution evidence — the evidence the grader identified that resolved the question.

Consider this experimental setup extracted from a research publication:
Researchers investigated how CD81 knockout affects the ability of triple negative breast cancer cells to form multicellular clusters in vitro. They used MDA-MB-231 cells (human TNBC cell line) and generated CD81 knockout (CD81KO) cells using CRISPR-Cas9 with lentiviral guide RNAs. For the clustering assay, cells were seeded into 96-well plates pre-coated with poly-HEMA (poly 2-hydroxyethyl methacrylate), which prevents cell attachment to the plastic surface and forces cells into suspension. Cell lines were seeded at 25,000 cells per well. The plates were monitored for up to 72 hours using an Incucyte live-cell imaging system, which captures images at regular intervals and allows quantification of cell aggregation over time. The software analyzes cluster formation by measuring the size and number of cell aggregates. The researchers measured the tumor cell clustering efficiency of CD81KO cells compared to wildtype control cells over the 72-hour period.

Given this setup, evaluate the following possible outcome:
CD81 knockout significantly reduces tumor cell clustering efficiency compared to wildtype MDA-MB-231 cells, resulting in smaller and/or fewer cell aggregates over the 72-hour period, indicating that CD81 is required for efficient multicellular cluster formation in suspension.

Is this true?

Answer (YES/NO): YES